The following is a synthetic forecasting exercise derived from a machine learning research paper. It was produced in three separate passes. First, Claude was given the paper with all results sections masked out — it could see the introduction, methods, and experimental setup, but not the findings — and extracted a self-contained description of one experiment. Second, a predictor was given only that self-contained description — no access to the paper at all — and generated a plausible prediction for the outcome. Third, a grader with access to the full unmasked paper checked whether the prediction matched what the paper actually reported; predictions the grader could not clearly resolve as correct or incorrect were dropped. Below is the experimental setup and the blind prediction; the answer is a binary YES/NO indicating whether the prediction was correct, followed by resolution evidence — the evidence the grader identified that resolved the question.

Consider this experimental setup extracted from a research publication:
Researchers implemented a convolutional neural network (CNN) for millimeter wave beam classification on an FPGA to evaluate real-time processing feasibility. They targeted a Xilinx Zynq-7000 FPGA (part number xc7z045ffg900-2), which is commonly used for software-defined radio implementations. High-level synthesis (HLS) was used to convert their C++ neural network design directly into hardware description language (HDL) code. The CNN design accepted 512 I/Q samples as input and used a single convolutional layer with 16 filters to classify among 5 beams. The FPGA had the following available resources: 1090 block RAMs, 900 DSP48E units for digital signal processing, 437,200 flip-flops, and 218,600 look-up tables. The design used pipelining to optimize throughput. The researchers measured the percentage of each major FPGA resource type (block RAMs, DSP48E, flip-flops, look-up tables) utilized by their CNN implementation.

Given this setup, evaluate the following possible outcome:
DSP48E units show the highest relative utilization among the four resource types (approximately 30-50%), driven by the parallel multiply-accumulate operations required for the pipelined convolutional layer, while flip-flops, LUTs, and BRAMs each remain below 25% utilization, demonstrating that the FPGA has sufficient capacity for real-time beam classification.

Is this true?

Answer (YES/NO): NO